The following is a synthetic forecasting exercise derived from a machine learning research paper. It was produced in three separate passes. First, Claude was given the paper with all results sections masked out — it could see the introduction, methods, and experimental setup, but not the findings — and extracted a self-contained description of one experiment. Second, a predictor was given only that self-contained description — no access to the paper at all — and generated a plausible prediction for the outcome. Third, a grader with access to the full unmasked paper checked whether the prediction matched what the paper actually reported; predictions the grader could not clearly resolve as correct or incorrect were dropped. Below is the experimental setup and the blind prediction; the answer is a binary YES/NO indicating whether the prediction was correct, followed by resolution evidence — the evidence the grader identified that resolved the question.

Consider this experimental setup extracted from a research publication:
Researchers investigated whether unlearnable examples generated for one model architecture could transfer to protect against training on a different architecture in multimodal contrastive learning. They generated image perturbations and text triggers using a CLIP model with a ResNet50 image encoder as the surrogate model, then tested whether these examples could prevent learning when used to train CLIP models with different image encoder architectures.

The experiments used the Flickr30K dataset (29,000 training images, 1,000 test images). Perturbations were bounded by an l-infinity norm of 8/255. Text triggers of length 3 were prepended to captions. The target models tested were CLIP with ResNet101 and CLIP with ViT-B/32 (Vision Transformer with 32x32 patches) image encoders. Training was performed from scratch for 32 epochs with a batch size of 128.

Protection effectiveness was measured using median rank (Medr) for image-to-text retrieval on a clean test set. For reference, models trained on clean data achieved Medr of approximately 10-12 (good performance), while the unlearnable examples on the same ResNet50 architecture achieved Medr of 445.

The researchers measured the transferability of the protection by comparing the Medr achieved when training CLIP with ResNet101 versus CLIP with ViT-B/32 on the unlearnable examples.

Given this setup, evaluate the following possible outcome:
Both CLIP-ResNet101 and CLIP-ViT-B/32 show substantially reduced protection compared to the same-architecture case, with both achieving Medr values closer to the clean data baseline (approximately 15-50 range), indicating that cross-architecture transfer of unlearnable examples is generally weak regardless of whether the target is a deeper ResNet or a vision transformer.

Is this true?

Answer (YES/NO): NO